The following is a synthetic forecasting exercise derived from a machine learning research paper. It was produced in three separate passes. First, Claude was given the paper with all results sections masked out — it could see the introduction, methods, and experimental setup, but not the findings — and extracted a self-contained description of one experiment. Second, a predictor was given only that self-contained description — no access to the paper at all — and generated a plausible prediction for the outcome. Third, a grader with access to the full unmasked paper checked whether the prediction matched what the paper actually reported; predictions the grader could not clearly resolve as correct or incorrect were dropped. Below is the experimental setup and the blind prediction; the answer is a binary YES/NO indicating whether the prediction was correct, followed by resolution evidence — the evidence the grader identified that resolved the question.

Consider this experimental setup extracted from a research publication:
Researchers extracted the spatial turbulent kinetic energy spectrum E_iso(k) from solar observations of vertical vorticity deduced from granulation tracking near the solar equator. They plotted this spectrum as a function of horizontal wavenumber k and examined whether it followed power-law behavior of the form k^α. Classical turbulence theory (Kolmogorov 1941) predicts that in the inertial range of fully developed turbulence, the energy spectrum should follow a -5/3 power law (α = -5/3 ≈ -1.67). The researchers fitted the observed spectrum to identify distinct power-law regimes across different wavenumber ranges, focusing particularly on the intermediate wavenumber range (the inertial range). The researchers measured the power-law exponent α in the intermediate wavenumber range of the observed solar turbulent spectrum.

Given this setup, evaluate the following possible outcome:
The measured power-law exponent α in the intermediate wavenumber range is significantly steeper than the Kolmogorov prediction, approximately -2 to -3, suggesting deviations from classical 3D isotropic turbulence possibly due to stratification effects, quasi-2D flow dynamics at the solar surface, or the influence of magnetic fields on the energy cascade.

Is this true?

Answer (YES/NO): NO